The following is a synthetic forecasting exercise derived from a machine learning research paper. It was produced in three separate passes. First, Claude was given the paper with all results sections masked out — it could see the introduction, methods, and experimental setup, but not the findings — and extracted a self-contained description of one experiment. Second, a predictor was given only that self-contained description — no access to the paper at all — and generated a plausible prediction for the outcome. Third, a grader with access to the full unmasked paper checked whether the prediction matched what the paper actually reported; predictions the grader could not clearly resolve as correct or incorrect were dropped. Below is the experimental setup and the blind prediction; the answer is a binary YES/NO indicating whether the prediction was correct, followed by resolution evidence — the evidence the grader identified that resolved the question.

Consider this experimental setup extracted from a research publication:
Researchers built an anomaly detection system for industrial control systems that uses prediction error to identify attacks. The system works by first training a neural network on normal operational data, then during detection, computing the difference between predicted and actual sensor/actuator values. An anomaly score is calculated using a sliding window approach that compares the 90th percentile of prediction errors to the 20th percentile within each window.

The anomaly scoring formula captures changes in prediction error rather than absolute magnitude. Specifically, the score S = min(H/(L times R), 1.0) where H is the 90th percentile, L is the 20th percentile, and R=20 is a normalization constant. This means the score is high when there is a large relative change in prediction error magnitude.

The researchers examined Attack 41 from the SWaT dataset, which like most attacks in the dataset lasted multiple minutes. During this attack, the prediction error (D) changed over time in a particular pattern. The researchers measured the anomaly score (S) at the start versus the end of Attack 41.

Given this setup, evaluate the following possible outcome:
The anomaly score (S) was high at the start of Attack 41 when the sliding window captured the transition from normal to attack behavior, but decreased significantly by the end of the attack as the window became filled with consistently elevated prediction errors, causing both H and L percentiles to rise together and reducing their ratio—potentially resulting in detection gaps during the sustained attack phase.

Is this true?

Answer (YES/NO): NO